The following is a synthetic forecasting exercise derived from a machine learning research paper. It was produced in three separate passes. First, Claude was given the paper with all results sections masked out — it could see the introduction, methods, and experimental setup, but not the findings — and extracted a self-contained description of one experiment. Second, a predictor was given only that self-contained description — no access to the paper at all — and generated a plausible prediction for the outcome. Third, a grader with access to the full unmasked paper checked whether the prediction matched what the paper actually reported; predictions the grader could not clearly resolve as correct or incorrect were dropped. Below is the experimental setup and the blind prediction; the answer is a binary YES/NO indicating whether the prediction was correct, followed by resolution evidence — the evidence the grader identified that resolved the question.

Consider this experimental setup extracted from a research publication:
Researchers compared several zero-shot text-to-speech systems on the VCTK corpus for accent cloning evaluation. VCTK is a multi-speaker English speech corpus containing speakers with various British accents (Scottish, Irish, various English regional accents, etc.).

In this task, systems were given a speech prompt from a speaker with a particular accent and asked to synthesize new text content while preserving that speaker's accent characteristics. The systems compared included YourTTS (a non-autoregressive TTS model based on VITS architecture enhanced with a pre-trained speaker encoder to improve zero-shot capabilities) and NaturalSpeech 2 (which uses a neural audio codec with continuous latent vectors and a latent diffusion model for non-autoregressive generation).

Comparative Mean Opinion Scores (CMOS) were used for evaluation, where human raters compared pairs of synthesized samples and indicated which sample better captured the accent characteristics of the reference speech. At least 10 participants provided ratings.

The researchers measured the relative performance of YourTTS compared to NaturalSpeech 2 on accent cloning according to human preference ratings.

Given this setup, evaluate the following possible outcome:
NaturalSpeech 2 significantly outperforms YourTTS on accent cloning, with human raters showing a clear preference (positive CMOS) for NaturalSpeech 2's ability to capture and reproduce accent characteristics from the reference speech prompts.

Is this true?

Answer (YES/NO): NO